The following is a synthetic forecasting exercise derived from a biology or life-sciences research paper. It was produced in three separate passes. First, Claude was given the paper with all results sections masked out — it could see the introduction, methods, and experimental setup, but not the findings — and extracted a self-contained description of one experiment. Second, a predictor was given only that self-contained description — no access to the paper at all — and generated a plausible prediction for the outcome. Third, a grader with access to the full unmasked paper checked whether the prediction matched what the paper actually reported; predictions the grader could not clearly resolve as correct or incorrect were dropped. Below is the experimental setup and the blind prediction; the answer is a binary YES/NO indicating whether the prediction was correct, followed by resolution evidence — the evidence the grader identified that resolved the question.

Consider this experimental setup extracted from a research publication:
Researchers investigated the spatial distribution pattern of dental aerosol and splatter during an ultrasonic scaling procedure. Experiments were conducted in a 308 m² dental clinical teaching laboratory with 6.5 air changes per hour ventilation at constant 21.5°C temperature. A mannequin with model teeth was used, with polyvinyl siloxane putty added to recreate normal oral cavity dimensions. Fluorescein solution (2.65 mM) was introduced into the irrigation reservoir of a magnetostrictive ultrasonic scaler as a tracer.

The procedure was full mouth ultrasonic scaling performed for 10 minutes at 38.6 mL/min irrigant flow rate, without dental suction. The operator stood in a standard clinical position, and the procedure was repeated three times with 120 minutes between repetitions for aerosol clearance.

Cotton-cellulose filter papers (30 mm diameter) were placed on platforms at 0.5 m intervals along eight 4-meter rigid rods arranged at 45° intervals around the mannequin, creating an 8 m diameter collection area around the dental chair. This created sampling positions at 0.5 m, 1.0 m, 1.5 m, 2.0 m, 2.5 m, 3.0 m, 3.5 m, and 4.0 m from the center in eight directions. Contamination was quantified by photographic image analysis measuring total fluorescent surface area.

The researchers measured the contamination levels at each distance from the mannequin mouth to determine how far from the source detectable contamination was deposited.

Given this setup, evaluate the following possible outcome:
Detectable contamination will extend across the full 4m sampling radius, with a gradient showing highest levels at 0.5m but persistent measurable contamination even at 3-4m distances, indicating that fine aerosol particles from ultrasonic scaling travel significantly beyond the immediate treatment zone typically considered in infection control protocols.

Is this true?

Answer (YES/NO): NO